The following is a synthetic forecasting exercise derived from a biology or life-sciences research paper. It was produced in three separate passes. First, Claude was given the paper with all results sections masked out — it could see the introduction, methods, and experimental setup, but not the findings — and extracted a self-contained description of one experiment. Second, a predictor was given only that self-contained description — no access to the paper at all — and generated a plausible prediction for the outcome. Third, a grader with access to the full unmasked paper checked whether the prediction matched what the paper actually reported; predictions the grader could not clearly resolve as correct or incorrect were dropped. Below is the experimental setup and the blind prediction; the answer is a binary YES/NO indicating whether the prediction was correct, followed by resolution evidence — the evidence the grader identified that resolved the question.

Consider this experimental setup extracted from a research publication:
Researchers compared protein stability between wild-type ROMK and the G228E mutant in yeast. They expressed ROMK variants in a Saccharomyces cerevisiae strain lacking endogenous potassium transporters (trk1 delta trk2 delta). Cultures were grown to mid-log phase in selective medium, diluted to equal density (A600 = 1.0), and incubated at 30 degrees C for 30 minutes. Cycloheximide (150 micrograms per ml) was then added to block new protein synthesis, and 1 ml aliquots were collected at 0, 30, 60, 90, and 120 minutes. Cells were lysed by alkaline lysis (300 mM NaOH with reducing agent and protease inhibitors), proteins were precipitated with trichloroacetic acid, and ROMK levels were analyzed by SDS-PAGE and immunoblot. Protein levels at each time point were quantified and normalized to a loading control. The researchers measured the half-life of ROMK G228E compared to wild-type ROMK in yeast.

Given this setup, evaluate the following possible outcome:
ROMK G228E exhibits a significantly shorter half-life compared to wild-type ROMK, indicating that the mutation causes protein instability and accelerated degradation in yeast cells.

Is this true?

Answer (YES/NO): YES